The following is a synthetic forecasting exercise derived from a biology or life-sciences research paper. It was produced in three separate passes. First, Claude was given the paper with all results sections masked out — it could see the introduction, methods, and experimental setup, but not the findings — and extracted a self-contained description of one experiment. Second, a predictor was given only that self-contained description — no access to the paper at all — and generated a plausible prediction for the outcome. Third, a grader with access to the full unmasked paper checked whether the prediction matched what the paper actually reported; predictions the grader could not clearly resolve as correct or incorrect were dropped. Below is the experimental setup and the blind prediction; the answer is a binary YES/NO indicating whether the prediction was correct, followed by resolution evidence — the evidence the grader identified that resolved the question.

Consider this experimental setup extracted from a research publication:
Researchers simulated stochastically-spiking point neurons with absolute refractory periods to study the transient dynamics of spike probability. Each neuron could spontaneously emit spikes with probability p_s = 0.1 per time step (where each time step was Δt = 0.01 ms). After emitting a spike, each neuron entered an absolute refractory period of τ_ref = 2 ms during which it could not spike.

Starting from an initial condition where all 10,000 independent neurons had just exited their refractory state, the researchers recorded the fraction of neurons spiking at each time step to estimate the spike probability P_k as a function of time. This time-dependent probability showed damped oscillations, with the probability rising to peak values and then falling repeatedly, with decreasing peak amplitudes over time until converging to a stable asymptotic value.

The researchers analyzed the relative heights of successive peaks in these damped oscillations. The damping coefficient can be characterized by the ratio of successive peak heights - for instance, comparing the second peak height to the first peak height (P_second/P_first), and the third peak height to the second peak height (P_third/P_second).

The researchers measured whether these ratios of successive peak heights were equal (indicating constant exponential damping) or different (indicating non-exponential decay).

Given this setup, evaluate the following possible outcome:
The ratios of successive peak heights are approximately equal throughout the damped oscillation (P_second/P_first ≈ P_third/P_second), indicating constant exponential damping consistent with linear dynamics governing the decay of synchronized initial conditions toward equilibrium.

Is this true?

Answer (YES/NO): NO